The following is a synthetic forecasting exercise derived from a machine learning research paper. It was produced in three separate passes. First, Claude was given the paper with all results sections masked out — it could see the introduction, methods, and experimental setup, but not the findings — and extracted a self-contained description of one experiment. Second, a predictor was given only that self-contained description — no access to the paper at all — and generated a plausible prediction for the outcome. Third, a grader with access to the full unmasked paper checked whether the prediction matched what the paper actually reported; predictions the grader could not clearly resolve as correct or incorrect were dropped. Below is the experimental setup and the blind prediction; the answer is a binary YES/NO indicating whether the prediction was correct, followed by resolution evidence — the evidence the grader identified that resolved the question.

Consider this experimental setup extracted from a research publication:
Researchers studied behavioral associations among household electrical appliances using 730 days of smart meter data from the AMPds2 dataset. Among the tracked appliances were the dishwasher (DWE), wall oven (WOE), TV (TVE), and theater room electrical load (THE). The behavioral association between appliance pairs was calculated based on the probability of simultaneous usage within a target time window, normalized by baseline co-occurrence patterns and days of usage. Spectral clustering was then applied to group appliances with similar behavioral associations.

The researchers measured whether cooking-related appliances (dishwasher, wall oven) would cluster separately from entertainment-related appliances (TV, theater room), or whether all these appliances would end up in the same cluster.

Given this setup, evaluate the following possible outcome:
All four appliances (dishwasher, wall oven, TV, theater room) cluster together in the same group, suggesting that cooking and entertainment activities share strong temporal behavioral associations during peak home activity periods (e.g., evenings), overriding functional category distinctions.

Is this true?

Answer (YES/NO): YES